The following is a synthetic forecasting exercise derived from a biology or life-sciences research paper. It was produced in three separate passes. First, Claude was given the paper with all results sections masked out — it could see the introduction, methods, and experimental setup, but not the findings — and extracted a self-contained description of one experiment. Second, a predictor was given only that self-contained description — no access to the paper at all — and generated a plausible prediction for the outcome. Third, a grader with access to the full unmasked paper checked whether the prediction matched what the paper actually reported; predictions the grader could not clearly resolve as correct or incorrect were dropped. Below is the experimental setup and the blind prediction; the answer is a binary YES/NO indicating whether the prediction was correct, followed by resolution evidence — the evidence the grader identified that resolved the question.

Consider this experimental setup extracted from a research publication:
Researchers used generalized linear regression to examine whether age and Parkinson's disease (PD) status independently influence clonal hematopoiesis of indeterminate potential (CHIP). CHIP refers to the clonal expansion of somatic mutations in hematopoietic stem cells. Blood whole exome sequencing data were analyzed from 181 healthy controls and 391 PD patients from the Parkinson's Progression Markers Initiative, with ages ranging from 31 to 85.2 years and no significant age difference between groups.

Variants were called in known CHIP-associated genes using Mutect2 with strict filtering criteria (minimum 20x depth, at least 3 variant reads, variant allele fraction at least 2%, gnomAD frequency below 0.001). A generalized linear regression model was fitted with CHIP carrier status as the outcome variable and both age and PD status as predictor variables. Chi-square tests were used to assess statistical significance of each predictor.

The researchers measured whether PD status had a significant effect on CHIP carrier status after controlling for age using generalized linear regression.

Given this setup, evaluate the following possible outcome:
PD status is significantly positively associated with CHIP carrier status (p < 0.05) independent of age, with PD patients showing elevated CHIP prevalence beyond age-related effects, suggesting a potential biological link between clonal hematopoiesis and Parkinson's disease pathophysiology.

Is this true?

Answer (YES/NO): NO